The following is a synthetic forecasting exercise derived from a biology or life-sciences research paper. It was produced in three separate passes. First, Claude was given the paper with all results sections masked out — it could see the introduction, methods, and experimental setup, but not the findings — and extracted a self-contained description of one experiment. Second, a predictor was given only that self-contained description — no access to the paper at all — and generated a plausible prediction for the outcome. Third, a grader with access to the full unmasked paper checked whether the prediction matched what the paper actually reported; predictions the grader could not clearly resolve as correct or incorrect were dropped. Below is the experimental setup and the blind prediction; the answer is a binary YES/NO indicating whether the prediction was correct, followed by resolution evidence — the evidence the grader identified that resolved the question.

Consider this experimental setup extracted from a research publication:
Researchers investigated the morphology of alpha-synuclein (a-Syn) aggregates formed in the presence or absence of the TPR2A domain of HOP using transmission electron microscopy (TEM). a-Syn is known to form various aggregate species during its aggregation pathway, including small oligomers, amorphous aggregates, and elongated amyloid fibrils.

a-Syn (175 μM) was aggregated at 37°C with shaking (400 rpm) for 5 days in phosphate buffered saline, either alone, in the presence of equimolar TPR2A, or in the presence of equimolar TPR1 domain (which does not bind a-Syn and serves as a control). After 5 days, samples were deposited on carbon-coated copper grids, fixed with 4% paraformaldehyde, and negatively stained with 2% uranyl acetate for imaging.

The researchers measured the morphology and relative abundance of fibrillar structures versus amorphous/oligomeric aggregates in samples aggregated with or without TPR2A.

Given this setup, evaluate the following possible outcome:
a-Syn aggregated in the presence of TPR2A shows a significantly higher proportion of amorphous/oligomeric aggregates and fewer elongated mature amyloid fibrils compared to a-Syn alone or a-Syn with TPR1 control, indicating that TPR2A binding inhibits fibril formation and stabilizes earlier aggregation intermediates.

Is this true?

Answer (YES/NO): YES